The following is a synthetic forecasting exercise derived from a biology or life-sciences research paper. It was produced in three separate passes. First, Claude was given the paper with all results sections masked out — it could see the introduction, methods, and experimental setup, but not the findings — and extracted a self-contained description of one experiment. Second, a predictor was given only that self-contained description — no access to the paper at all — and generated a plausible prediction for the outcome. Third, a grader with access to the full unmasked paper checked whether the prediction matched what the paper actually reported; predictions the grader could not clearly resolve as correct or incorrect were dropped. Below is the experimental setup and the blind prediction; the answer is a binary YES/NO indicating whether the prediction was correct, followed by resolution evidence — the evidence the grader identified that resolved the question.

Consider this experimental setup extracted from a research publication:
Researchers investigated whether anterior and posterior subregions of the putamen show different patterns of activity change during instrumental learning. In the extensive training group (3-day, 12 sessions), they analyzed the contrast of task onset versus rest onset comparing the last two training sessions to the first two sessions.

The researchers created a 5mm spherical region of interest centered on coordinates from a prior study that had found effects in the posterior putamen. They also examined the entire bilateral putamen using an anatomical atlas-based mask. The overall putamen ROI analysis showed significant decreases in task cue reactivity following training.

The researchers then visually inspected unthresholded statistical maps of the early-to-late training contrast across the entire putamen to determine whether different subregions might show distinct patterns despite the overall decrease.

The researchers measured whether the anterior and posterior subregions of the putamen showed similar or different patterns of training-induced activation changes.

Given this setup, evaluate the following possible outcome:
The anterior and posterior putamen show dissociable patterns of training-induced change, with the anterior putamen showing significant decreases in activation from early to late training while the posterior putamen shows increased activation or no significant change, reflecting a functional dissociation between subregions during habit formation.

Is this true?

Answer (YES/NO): YES